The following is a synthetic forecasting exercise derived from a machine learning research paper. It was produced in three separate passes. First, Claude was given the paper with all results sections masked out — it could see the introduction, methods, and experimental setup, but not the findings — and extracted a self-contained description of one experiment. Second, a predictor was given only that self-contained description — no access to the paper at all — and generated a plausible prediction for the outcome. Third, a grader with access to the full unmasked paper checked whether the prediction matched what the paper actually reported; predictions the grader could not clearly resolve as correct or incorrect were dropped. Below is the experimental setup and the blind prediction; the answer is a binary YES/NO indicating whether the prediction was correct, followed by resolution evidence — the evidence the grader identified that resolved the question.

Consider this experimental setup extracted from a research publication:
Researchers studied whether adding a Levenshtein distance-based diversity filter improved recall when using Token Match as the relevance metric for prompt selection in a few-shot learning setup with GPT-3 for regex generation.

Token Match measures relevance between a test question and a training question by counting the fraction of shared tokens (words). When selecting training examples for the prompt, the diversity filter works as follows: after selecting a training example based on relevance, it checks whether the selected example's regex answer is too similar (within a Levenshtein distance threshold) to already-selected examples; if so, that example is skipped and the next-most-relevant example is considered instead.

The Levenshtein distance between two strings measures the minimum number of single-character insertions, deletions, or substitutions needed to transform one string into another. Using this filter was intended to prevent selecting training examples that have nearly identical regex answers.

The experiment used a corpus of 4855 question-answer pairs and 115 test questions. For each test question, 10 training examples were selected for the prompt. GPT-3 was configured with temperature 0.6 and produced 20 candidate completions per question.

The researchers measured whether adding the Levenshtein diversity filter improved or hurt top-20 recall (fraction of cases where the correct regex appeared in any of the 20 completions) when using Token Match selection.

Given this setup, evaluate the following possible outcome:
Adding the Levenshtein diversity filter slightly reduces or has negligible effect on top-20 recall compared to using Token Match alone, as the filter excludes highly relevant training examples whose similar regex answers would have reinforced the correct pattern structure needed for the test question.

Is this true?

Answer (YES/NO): NO